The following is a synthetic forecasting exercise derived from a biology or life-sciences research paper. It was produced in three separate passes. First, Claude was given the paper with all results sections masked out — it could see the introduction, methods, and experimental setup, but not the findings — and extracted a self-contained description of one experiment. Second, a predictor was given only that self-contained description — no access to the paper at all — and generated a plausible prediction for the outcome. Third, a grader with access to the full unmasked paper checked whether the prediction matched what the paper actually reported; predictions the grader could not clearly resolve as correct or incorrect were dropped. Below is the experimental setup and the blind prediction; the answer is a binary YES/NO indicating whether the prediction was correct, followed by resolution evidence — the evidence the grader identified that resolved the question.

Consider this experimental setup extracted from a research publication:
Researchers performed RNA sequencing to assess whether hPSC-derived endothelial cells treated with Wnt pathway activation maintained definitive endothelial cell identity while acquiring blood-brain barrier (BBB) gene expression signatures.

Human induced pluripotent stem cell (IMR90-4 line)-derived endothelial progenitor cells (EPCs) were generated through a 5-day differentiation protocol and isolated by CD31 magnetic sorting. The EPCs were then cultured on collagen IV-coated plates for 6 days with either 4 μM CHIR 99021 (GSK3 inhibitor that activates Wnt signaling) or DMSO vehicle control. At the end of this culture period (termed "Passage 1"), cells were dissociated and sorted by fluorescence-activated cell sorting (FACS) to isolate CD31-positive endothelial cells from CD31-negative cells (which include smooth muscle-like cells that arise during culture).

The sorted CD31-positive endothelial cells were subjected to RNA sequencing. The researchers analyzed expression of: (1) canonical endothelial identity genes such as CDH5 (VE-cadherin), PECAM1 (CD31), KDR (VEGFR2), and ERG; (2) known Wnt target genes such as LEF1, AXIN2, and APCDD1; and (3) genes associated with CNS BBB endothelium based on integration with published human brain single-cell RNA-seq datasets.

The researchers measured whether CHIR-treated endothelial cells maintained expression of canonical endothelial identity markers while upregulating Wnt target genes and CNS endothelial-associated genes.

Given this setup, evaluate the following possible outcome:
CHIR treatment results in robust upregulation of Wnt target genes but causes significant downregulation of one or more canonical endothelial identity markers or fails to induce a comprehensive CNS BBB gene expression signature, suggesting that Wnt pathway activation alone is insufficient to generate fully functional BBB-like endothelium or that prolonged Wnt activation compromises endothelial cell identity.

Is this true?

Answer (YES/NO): NO